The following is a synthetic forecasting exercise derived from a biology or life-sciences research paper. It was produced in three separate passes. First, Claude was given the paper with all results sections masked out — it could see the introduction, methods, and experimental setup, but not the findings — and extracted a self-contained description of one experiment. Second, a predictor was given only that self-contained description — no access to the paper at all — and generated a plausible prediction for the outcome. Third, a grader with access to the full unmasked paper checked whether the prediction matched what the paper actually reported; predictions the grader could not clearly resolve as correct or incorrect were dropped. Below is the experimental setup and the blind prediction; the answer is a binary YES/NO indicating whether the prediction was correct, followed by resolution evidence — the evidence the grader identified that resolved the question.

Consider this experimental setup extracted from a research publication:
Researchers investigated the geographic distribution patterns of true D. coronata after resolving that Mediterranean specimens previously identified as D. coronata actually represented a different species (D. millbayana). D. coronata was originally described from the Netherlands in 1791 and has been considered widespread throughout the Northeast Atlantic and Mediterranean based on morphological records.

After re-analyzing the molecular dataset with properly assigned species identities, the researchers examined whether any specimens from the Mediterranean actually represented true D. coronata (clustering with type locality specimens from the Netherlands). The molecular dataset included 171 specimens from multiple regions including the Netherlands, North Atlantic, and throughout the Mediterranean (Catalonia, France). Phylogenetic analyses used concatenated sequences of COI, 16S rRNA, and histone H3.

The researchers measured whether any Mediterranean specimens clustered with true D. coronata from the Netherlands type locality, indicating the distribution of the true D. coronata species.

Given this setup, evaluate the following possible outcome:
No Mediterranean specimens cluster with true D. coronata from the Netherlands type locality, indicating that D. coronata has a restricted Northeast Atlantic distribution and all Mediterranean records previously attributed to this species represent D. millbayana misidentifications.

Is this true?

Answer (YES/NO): NO